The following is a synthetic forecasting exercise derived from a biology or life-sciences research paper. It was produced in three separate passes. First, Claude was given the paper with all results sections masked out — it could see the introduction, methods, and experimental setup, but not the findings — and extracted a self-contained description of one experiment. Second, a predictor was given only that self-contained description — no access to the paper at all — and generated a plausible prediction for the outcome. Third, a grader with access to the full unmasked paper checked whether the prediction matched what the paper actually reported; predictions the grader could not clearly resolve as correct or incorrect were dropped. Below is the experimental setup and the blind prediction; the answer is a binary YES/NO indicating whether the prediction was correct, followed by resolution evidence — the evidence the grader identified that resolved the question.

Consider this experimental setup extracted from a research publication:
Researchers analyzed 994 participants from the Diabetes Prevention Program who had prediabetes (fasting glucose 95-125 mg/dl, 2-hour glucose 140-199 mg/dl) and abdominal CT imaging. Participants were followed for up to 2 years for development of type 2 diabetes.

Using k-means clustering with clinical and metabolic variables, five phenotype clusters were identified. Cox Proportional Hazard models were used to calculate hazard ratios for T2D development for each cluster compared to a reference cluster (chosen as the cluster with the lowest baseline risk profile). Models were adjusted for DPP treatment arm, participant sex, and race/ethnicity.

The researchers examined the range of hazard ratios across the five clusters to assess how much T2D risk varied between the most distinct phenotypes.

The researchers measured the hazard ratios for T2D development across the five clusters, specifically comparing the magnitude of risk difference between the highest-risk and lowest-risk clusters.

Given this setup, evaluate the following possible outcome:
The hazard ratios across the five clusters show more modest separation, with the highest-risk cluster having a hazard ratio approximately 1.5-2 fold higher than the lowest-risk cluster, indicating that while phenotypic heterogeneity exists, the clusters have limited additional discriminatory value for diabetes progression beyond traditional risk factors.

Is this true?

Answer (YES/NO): NO